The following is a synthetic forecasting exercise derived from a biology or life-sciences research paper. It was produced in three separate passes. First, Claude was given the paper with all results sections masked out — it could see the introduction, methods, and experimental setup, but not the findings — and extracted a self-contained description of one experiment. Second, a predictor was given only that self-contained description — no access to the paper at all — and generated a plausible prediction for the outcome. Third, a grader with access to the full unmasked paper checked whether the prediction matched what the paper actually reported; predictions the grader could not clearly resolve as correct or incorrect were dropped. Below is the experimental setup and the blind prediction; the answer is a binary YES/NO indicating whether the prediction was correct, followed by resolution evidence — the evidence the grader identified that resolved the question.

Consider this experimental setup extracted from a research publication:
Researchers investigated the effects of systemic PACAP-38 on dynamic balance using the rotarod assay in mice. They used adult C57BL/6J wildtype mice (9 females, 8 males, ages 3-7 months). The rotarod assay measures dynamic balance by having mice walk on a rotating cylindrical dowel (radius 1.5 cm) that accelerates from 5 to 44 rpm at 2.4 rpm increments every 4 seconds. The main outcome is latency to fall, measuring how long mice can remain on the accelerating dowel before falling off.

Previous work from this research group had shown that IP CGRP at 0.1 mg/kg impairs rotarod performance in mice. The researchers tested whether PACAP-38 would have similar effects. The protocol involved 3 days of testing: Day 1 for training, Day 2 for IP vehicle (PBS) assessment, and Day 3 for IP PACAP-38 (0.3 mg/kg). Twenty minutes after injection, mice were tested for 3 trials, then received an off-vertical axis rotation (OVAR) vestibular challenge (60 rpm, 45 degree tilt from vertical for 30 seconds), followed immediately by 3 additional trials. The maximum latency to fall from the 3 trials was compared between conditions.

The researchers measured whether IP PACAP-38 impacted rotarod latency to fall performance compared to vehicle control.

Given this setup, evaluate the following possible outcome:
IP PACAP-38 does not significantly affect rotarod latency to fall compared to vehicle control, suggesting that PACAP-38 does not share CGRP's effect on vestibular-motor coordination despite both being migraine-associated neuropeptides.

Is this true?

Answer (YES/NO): YES